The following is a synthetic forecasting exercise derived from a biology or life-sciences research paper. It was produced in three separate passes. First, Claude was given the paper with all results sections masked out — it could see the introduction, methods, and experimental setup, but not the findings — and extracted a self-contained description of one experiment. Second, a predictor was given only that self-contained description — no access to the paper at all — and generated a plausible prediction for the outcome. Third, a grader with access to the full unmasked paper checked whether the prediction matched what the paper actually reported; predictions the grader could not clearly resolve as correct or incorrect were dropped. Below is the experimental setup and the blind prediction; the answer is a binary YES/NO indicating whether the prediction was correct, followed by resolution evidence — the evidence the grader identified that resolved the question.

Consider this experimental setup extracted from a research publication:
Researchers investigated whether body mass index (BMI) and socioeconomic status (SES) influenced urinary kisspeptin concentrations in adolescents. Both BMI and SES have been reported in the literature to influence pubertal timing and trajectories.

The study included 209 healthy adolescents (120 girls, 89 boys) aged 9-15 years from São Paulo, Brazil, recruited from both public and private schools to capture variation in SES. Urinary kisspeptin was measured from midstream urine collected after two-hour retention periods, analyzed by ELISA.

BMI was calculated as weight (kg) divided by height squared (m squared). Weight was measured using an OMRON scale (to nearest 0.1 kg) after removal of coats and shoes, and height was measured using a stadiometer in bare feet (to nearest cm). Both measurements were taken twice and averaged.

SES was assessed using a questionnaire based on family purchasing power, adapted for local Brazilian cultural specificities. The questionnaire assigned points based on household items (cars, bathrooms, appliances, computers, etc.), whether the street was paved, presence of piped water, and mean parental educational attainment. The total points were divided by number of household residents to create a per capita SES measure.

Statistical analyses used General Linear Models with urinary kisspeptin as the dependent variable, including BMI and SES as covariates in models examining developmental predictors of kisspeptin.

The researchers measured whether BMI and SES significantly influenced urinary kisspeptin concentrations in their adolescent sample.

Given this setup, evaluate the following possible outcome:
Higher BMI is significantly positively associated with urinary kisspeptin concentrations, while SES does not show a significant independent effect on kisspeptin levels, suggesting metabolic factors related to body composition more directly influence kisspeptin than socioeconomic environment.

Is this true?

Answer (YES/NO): NO